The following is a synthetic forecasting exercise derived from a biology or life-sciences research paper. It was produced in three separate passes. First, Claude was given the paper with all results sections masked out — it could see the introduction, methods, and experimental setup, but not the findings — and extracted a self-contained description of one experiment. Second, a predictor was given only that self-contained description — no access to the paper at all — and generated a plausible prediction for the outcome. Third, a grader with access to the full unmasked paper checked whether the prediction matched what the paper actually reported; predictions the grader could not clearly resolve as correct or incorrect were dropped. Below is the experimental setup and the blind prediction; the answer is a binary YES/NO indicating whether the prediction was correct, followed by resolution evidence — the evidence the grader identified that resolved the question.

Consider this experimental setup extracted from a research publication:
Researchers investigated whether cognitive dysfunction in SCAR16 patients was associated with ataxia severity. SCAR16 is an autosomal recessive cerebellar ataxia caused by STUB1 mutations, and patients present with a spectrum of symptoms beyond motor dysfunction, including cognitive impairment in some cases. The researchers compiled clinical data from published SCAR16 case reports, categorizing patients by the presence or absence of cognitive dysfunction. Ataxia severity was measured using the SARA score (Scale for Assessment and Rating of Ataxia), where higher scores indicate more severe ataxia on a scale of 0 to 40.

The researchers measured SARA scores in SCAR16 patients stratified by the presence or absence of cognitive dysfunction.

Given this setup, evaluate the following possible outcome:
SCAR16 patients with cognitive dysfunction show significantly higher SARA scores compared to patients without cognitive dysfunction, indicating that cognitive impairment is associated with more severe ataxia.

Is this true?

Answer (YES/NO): YES